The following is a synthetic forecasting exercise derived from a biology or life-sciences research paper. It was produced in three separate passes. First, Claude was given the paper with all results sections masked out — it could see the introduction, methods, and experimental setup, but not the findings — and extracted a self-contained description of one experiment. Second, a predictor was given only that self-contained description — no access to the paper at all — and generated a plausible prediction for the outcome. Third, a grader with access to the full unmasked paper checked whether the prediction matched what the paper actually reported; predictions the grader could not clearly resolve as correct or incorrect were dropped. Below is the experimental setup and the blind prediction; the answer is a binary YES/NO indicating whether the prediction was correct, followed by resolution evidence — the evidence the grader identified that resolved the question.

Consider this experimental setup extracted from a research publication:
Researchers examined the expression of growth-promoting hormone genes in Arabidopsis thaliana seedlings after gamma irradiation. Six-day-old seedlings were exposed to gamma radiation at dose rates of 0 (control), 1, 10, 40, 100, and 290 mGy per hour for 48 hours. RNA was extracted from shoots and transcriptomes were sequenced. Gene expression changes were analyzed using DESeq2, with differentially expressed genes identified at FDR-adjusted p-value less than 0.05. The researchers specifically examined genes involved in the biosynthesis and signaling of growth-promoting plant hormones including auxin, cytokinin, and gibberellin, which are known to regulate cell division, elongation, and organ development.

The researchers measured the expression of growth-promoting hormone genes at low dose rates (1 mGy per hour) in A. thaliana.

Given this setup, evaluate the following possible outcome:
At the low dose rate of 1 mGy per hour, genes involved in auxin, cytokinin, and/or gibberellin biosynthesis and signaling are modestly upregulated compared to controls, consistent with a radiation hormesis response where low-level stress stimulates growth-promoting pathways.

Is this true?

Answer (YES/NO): NO